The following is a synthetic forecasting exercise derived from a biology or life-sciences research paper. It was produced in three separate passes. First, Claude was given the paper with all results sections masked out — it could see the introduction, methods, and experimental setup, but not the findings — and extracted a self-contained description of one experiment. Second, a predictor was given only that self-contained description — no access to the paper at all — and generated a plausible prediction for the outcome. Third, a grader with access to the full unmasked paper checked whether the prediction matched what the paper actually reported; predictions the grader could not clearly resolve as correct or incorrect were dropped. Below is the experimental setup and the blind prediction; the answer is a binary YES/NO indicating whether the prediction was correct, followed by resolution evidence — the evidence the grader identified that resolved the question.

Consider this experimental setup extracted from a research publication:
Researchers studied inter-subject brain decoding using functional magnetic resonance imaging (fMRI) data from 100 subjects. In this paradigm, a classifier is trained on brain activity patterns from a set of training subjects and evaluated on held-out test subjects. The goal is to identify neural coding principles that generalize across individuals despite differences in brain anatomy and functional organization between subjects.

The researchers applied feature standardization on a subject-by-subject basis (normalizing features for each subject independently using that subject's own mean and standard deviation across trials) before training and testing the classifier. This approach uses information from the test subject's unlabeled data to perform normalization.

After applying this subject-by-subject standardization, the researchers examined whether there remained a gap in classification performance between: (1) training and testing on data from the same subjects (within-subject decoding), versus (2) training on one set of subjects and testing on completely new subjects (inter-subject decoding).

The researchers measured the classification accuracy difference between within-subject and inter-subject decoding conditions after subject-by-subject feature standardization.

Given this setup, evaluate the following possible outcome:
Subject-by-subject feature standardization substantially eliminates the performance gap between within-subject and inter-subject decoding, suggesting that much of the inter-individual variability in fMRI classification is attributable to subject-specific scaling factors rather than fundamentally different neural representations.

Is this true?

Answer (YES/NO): NO